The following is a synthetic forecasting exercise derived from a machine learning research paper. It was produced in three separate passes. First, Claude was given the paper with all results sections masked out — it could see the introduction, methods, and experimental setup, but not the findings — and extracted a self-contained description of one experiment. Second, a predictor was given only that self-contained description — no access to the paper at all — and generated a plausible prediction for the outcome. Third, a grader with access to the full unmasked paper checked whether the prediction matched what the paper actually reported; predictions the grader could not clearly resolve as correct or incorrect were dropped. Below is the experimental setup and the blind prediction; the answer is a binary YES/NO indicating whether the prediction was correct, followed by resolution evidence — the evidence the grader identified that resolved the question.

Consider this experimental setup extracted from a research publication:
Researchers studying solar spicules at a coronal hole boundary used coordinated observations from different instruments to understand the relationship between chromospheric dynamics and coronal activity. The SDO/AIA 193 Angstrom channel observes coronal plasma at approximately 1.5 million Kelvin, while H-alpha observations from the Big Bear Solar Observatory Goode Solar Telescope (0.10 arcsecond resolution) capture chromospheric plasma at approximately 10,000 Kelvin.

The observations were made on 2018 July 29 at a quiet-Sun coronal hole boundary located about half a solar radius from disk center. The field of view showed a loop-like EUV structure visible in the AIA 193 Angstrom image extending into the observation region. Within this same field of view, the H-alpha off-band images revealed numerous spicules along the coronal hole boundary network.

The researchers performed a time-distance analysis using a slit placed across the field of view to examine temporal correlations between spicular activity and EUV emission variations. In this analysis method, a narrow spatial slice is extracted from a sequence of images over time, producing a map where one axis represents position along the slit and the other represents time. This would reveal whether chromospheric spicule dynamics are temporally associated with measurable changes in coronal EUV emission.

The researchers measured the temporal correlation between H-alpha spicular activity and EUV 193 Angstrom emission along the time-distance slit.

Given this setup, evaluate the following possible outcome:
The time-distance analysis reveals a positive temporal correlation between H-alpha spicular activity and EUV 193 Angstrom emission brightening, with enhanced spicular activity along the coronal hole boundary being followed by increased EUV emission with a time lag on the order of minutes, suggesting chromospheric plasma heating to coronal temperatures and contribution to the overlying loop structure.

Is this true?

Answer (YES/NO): NO